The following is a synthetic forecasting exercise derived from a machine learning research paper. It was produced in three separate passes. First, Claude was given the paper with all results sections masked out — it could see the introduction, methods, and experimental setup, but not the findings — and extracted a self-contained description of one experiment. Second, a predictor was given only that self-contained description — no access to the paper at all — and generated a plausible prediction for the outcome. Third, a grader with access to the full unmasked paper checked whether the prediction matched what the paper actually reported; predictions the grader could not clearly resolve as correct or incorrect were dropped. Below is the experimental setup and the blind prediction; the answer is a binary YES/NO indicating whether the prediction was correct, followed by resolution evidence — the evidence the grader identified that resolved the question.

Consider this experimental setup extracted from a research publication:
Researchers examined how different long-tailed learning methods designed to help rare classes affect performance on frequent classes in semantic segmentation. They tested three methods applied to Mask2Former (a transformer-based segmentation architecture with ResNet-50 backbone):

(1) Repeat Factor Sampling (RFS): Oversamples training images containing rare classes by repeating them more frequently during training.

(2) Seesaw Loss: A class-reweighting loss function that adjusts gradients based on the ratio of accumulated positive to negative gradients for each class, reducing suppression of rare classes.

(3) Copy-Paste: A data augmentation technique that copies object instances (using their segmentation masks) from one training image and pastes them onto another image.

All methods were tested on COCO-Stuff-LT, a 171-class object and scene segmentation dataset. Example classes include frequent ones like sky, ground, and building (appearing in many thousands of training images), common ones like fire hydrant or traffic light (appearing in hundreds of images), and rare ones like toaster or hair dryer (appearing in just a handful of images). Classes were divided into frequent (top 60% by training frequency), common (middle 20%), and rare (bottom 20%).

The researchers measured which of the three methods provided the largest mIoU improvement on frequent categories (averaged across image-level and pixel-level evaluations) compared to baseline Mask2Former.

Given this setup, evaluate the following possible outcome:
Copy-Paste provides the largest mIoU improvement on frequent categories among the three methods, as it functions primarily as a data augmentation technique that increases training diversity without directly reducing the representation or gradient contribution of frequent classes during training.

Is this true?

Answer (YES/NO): YES